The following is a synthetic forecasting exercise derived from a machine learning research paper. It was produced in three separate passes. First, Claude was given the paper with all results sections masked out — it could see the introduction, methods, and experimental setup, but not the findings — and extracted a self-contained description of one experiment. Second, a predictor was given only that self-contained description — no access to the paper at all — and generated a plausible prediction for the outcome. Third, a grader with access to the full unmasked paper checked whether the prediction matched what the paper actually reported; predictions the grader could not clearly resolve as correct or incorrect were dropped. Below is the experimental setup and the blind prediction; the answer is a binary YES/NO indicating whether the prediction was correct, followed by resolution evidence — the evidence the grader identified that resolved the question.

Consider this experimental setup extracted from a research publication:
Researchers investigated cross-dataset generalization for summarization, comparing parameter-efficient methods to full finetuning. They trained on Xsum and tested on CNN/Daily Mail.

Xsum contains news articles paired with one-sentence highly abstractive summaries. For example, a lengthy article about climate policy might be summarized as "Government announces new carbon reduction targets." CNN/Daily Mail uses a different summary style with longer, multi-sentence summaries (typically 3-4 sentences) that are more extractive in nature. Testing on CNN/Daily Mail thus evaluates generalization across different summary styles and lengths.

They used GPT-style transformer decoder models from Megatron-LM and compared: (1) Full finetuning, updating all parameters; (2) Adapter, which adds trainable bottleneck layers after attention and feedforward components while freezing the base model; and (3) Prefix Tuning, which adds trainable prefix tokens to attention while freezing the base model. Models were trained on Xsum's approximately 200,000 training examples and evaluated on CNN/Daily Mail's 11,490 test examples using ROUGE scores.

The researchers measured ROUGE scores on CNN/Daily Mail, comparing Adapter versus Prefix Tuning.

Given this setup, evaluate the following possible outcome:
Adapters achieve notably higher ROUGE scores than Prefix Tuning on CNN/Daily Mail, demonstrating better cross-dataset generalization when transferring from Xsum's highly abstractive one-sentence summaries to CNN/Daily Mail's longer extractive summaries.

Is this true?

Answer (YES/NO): NO